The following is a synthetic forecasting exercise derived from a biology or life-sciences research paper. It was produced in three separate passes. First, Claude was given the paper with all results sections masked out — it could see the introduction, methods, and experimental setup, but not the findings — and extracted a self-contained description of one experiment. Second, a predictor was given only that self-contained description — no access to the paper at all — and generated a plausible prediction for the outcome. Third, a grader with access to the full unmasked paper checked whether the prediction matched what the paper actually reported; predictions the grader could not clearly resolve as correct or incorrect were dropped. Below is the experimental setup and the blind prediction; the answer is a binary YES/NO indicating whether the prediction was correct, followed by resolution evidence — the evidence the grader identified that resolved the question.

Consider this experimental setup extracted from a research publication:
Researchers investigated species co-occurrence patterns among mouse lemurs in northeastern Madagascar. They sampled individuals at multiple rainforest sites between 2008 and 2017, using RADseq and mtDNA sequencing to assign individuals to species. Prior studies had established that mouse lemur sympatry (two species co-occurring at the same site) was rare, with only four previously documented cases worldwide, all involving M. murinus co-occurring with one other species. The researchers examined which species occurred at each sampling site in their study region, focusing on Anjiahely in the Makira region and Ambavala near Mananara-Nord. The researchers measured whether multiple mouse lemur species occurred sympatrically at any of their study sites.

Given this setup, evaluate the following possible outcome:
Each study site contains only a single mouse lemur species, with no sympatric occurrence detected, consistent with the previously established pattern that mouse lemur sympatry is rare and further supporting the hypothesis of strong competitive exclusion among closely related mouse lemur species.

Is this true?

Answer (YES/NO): NO